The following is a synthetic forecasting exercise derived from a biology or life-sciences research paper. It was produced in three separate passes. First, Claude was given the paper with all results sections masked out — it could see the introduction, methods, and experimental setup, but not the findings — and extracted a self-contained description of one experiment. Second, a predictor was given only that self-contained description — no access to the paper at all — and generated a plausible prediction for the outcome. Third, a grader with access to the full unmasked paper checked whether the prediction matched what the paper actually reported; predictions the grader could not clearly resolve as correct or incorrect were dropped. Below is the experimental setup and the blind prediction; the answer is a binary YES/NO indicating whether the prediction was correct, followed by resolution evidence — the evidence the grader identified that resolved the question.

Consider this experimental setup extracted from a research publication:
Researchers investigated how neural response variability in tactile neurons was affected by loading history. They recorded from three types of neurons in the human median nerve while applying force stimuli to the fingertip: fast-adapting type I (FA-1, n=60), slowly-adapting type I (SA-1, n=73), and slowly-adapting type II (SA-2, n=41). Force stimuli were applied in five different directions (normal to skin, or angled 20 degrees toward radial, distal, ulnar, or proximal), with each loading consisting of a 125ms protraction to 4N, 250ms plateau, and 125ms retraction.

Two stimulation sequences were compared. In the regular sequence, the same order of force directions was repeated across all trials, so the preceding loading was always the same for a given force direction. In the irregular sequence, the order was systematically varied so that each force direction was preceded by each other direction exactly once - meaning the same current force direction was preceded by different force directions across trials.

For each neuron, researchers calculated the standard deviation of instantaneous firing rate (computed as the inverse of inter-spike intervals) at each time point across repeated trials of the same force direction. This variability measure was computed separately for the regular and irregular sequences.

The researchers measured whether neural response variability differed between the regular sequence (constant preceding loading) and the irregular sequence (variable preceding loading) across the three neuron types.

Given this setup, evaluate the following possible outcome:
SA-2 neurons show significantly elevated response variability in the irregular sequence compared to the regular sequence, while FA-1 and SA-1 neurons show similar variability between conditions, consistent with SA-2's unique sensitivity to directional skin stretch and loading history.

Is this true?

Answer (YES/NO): NO